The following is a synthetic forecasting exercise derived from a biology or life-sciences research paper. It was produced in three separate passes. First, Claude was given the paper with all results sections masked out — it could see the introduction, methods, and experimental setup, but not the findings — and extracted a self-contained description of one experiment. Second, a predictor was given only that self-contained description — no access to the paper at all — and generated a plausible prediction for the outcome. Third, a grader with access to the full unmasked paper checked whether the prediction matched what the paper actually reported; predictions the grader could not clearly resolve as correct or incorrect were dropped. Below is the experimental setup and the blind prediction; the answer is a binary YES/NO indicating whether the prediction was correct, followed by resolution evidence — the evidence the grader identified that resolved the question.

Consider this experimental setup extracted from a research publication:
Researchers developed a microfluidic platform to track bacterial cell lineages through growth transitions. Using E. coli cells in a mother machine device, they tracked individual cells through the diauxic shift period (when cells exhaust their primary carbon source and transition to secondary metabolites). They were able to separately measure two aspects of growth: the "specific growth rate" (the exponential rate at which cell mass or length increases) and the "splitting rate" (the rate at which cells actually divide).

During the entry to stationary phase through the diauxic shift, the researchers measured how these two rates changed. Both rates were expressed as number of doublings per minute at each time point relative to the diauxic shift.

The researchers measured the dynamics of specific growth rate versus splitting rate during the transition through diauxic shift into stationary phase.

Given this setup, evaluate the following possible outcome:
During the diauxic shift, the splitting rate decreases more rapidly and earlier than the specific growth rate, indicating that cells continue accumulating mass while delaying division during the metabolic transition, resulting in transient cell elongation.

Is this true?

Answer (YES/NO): NO